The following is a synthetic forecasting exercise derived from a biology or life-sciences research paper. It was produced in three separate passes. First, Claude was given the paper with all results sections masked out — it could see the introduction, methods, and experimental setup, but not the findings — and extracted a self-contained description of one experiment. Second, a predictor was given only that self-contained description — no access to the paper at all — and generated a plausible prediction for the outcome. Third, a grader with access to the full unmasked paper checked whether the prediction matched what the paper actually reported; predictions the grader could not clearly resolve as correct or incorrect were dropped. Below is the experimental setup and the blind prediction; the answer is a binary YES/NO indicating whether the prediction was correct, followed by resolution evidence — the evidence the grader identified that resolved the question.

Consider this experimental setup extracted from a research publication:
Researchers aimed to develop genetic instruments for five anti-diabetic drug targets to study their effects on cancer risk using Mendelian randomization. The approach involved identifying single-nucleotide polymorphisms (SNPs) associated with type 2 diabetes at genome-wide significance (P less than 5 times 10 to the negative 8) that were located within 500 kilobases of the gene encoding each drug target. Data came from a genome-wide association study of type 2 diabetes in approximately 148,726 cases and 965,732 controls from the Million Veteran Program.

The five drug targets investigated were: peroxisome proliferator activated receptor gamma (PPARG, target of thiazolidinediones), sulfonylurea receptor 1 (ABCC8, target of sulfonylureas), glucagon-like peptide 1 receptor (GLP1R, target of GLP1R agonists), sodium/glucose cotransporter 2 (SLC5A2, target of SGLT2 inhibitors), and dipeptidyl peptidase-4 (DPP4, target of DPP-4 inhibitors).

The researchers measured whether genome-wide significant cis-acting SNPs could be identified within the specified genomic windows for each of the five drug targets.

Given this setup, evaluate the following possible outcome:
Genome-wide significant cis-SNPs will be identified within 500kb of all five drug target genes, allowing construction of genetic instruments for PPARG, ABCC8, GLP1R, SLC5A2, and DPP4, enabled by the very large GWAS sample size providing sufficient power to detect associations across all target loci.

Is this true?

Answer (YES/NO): NO